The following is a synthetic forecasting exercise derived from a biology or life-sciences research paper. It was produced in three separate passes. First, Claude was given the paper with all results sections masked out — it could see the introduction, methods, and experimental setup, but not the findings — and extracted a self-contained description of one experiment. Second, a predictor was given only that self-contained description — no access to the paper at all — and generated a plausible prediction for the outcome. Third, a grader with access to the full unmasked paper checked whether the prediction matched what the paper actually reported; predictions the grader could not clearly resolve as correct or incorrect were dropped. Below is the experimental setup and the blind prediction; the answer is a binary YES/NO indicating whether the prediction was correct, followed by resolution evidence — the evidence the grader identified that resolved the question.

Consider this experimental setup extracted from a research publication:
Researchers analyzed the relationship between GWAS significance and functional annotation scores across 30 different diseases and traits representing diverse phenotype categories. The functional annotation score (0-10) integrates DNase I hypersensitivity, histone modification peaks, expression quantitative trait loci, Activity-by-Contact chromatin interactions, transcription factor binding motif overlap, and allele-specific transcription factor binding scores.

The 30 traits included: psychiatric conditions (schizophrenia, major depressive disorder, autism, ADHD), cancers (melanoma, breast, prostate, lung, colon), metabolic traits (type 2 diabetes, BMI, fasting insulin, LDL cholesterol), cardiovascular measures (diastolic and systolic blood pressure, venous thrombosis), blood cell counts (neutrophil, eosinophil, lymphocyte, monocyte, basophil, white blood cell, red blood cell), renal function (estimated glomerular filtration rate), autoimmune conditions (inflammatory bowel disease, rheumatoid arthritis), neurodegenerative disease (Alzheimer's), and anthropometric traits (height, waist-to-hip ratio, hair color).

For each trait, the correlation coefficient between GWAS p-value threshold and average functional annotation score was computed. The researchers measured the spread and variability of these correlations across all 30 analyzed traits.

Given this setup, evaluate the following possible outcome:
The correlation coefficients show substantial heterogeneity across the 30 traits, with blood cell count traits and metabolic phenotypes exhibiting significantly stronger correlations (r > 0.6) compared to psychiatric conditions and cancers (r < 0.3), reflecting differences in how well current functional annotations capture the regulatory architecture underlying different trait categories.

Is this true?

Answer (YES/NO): NO